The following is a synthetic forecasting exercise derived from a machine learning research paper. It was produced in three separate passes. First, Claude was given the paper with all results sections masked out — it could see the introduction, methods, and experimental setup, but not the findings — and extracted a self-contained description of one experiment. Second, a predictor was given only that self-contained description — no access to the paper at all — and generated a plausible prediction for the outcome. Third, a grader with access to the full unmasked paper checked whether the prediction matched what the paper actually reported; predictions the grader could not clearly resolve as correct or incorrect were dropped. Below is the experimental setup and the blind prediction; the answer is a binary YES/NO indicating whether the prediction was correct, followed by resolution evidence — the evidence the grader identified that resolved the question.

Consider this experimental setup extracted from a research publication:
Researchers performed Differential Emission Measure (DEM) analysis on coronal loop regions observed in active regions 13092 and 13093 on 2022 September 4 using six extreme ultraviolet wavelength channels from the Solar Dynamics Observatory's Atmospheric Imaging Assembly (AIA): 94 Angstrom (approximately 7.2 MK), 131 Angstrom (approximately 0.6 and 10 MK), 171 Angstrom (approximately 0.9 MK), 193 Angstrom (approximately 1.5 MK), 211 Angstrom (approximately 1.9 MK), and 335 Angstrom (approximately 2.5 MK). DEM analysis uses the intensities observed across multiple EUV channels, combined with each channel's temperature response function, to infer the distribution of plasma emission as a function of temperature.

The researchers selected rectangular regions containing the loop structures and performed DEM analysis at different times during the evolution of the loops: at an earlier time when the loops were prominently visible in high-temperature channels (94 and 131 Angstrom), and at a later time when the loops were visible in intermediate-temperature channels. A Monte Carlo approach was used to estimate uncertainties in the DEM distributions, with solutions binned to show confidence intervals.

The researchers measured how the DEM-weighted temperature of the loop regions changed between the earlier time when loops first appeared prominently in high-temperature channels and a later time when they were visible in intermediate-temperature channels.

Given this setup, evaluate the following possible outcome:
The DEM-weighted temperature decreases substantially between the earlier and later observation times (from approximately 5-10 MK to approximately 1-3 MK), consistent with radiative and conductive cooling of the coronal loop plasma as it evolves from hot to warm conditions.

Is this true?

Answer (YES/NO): YES